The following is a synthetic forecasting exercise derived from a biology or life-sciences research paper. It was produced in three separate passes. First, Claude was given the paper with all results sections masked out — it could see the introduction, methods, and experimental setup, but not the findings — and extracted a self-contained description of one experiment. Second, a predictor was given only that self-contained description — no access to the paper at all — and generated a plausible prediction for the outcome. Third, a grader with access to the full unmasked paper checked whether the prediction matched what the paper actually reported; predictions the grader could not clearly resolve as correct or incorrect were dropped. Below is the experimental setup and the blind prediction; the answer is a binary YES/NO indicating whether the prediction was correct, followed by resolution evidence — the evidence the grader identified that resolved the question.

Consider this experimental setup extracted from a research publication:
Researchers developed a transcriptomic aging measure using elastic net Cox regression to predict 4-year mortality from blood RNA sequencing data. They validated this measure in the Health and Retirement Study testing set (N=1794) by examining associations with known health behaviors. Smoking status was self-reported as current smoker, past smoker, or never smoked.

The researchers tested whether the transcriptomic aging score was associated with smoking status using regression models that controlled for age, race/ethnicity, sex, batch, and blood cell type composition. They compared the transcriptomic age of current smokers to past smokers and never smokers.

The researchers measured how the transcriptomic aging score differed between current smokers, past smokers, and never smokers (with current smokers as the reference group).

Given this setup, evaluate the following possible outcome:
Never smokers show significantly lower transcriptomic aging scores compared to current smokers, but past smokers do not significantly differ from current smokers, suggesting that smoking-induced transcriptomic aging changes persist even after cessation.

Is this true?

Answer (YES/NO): NO